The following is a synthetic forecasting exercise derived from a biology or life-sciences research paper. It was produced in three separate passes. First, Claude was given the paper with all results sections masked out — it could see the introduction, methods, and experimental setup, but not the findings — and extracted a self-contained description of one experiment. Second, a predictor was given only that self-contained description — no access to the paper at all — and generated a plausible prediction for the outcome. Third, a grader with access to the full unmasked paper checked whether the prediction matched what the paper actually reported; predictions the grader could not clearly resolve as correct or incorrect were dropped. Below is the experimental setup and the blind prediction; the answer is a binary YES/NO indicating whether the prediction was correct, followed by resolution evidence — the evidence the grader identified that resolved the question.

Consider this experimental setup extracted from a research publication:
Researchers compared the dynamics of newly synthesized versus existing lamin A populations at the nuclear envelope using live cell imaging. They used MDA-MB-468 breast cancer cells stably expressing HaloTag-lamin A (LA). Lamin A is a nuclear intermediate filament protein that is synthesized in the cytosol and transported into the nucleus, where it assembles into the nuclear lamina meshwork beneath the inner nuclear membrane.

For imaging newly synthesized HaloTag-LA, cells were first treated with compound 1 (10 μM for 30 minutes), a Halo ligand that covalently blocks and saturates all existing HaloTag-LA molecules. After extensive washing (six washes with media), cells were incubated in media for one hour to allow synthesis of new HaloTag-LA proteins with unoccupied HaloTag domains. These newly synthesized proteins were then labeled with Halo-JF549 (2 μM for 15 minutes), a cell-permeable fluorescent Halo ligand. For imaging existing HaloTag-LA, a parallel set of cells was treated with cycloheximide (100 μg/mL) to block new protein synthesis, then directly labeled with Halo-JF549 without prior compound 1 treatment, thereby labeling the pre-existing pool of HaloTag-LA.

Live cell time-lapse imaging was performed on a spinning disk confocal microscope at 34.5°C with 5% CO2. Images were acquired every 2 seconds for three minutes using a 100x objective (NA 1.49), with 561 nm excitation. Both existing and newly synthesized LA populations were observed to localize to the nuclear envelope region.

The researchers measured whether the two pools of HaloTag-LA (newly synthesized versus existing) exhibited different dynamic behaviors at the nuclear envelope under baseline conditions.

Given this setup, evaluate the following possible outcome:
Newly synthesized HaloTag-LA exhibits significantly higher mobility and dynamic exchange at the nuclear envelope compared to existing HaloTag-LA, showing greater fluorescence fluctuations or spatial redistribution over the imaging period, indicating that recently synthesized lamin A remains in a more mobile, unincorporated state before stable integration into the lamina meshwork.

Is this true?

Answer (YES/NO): YES